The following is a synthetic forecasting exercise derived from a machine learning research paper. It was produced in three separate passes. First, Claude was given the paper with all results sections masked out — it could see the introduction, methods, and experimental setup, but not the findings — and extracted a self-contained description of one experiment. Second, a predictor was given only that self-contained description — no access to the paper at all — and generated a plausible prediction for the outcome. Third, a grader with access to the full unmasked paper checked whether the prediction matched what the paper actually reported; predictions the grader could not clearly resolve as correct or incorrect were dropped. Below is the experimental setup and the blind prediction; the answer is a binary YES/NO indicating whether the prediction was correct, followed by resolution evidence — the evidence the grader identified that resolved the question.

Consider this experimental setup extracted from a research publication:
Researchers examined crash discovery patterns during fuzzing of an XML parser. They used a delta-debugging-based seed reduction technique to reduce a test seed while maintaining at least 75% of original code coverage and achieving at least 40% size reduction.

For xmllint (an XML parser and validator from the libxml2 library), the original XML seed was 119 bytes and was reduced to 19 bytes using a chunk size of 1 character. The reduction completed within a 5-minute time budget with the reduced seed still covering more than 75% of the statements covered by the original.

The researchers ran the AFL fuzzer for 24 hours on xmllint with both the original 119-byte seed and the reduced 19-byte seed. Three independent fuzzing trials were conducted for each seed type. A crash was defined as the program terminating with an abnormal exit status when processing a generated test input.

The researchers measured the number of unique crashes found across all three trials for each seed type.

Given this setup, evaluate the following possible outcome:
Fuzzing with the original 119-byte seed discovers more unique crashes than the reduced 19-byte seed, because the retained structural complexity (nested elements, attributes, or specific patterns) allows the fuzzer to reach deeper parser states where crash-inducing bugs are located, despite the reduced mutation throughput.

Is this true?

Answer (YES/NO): NO